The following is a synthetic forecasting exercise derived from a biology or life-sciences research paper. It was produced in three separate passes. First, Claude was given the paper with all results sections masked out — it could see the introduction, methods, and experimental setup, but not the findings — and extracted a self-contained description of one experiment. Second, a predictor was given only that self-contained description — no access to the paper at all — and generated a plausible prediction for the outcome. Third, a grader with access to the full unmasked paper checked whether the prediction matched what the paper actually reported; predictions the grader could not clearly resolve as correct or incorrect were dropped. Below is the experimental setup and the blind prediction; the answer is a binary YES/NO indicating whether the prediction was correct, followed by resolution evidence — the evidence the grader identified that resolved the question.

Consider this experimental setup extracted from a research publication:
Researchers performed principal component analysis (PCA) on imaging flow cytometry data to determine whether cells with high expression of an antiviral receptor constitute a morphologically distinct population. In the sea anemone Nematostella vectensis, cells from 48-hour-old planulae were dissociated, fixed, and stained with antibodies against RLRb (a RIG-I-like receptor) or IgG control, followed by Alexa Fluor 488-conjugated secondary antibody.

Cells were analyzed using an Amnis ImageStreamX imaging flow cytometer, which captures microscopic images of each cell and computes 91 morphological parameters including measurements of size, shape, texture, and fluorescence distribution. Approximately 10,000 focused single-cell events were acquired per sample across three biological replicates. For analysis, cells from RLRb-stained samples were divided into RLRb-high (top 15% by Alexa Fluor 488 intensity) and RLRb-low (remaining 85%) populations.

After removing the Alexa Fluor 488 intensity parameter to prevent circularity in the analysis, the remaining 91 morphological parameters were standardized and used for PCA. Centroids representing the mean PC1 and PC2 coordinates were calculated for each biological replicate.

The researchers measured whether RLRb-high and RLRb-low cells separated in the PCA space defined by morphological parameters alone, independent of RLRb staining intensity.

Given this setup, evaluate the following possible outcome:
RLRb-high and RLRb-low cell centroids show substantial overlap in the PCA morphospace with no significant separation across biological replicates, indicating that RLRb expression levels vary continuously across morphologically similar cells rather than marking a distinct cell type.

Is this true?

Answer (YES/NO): NO